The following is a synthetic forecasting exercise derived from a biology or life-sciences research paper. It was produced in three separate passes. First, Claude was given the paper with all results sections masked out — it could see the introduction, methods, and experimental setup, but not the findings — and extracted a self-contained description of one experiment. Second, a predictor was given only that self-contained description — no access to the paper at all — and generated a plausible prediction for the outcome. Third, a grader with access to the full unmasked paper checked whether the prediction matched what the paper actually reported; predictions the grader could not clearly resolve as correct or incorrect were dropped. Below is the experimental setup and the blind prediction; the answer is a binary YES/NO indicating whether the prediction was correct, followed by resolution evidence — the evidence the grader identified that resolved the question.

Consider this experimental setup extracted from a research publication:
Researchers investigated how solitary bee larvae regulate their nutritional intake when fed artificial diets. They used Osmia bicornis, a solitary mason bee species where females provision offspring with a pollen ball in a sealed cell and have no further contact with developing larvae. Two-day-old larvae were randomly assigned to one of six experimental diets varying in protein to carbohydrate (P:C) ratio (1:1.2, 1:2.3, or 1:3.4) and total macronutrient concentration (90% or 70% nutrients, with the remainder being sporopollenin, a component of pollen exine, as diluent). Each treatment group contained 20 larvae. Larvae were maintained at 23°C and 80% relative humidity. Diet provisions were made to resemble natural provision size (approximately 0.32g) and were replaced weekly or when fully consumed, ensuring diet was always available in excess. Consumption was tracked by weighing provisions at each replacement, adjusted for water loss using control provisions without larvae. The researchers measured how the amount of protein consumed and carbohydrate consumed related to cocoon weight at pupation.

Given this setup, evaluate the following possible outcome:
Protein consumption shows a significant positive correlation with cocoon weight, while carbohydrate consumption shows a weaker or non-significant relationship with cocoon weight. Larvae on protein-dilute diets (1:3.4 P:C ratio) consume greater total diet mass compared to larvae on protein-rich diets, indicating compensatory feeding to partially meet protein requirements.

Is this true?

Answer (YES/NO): NO